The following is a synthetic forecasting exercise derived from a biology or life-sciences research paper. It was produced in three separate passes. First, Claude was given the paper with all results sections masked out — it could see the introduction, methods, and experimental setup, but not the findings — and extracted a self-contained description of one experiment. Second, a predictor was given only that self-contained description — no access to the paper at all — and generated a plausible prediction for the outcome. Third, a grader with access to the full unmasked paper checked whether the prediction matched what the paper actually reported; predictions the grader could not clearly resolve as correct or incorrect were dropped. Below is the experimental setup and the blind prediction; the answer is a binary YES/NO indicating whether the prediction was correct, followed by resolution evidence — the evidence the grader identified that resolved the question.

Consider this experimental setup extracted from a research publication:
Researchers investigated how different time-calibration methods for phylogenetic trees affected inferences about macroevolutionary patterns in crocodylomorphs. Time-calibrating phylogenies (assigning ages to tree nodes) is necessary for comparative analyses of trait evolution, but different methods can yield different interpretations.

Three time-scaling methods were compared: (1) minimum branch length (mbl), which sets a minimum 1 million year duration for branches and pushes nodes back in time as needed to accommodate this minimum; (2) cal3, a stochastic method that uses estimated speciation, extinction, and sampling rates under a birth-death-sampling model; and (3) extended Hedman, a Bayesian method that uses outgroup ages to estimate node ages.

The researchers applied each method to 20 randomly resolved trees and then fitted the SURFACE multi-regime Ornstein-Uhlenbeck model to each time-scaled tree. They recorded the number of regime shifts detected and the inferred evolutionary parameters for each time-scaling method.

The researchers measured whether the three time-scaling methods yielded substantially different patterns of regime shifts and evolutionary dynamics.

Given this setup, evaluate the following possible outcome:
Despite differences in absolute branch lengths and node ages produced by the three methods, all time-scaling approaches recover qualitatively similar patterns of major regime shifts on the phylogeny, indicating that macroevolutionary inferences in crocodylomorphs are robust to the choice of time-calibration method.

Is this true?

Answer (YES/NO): YES